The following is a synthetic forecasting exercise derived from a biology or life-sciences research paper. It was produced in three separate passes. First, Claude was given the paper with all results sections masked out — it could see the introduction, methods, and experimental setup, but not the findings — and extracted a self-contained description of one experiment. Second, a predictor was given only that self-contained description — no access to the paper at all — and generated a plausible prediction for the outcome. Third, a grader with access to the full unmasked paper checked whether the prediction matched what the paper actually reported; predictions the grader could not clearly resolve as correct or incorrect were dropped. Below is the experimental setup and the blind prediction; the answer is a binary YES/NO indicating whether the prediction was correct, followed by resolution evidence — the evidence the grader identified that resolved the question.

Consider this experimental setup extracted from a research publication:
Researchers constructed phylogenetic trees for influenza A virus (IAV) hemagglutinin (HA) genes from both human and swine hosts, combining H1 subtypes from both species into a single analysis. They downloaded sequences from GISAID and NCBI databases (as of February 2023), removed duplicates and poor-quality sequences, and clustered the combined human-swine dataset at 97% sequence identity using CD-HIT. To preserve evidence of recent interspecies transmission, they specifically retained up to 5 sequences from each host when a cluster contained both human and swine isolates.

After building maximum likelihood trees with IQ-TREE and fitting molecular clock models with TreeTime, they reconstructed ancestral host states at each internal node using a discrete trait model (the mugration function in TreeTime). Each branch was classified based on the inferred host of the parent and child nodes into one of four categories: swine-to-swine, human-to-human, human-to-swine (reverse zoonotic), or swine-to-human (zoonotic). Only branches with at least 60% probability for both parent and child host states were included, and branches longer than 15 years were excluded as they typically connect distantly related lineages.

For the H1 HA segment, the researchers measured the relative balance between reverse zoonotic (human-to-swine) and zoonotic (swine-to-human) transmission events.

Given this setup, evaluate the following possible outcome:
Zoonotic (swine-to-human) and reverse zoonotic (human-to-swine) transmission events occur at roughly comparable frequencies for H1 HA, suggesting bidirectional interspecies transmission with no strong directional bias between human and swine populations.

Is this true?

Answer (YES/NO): NO